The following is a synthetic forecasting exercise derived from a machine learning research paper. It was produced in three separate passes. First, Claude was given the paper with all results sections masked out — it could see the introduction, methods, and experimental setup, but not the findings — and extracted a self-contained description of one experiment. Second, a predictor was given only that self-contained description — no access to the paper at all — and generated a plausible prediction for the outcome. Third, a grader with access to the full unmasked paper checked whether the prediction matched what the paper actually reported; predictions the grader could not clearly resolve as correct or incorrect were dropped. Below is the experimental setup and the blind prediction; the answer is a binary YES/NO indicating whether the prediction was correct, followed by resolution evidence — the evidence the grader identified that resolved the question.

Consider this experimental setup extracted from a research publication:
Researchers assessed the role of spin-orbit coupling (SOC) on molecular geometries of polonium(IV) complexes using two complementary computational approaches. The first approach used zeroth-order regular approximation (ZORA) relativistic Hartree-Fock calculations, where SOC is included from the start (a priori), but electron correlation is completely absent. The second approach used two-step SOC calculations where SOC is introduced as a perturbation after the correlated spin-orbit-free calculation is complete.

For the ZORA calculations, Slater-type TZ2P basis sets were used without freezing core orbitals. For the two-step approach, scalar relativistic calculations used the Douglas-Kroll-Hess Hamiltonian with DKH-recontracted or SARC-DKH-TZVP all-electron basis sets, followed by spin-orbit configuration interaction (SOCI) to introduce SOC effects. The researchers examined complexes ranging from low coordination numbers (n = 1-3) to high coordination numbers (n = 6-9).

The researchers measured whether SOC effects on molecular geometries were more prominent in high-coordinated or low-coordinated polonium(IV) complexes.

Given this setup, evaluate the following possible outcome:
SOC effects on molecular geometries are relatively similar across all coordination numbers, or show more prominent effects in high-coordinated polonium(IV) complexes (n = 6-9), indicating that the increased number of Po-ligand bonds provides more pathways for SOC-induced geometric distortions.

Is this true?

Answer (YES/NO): NO